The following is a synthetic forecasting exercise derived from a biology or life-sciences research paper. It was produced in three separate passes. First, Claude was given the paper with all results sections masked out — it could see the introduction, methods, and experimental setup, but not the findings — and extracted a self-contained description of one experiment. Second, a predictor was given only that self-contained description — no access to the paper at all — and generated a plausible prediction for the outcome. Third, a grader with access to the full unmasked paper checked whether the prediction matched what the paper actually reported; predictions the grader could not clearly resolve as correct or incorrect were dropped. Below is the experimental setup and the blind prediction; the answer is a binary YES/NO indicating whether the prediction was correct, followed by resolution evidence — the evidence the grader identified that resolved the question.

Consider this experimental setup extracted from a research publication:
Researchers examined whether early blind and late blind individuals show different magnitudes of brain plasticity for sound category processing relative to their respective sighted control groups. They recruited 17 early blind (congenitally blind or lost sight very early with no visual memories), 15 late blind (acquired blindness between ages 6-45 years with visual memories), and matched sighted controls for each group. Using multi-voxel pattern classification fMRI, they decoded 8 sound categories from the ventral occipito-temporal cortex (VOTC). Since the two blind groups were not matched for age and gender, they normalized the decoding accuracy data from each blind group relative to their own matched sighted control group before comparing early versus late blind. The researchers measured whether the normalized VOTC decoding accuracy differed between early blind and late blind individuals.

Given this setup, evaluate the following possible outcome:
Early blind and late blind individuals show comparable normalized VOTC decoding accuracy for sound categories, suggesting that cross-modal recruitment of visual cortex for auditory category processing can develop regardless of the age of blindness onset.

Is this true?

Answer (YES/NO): YES